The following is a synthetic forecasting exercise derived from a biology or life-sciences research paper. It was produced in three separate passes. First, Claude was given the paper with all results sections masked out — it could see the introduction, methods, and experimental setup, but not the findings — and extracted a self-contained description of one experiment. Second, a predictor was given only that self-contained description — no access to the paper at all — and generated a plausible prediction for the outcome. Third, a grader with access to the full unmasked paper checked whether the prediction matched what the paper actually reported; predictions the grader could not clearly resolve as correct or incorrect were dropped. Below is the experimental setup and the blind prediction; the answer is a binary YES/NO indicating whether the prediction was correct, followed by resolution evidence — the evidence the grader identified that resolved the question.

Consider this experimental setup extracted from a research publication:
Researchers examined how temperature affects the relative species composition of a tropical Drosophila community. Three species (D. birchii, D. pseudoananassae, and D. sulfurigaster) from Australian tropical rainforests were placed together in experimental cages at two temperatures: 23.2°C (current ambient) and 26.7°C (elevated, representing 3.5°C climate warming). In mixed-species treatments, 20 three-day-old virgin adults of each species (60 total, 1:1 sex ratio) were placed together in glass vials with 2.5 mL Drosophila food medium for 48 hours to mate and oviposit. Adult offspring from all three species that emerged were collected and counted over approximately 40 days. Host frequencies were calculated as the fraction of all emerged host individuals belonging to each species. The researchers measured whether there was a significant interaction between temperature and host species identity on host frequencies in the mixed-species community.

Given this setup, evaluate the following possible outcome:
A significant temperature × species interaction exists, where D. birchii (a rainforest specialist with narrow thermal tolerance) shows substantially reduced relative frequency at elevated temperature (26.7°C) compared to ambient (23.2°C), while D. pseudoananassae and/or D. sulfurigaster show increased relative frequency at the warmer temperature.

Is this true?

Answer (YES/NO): YES